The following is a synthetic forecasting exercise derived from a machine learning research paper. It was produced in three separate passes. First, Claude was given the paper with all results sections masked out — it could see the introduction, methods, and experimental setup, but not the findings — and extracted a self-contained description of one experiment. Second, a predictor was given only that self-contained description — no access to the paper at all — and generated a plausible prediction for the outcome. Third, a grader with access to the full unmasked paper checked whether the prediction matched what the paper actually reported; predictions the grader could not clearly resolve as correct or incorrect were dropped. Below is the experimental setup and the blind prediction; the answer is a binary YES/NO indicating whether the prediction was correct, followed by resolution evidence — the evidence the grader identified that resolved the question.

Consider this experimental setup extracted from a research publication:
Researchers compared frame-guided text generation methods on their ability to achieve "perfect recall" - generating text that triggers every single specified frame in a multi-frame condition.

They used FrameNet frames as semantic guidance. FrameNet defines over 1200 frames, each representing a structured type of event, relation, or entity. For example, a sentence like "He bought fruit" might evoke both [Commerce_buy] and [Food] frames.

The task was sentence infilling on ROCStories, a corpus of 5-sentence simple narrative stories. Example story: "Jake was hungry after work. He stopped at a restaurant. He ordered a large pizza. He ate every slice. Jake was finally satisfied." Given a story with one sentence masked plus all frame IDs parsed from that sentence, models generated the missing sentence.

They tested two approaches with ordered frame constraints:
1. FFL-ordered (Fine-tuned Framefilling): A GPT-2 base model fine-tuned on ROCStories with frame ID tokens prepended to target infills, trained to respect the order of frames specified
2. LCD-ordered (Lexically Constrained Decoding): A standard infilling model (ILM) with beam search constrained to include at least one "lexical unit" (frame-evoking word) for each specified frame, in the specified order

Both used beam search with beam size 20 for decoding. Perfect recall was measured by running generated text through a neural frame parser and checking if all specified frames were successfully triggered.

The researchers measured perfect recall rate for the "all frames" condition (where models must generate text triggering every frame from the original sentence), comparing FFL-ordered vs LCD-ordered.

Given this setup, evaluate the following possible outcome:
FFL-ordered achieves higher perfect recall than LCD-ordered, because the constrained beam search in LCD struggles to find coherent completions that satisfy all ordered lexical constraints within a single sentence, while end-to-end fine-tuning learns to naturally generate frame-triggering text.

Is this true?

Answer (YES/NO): YES